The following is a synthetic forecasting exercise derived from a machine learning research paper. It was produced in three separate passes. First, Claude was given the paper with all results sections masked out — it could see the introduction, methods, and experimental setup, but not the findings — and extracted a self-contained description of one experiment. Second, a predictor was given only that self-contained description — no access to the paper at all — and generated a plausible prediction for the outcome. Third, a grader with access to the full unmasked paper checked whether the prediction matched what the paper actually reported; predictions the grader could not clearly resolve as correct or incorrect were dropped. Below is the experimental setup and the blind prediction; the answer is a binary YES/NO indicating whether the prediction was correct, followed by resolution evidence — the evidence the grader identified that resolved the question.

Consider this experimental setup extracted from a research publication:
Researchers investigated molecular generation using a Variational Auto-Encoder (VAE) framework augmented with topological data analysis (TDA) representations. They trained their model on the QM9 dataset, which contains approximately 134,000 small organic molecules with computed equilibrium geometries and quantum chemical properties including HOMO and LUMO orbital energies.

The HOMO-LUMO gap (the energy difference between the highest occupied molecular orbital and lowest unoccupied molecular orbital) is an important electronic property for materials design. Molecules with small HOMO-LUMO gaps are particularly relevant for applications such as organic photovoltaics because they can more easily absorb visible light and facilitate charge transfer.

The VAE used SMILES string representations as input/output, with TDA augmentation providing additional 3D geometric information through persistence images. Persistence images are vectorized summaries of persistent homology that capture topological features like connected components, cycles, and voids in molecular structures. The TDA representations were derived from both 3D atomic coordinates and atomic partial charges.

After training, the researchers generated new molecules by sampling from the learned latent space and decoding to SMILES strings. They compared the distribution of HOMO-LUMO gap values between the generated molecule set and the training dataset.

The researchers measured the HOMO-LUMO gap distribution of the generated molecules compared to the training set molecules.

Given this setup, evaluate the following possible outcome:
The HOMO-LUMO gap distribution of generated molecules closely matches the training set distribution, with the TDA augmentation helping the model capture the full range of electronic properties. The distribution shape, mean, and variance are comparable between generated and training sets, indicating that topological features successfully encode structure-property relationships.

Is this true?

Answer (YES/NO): NO